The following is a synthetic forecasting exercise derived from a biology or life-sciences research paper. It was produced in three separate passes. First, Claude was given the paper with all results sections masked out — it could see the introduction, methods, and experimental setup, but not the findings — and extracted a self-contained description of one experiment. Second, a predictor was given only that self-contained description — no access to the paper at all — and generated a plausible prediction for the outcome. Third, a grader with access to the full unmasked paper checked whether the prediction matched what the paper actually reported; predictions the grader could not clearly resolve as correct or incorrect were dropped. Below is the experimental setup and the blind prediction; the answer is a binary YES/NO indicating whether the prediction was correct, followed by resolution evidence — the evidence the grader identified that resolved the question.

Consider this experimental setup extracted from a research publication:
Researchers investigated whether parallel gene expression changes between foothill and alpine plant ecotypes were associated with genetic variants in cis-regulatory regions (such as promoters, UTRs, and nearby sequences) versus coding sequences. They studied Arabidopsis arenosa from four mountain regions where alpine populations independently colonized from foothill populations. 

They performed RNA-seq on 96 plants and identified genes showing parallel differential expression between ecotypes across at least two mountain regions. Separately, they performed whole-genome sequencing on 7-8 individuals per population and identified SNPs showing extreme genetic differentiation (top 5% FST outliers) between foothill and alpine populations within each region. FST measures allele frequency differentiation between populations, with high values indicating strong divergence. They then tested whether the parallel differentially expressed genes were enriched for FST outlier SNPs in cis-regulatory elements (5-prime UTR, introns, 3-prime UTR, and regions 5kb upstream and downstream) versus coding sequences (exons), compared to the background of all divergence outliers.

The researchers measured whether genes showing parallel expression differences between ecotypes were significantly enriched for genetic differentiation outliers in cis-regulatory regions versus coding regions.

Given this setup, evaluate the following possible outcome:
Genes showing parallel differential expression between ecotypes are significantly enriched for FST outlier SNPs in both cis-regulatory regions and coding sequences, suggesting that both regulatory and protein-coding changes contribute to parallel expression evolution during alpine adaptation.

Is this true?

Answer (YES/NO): NO